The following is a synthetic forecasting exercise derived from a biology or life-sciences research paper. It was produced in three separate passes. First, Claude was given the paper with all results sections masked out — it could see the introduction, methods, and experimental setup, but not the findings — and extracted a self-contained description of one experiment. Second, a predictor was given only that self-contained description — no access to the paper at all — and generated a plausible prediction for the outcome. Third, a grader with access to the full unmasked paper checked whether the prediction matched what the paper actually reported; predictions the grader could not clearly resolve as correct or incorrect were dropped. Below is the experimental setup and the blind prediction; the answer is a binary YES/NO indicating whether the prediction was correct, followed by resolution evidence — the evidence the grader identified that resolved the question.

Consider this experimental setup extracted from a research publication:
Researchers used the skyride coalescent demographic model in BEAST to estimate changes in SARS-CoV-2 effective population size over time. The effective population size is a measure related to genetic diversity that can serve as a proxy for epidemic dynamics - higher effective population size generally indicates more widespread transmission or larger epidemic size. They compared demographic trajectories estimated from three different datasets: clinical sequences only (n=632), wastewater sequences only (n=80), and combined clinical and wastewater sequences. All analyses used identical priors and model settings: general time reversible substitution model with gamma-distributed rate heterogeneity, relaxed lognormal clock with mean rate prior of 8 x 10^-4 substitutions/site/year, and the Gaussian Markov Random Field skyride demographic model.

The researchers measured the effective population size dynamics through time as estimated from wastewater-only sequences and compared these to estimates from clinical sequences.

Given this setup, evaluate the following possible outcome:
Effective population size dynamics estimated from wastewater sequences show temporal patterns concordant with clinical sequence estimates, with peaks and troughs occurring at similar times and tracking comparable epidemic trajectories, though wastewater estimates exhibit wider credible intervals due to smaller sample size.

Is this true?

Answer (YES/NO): NO